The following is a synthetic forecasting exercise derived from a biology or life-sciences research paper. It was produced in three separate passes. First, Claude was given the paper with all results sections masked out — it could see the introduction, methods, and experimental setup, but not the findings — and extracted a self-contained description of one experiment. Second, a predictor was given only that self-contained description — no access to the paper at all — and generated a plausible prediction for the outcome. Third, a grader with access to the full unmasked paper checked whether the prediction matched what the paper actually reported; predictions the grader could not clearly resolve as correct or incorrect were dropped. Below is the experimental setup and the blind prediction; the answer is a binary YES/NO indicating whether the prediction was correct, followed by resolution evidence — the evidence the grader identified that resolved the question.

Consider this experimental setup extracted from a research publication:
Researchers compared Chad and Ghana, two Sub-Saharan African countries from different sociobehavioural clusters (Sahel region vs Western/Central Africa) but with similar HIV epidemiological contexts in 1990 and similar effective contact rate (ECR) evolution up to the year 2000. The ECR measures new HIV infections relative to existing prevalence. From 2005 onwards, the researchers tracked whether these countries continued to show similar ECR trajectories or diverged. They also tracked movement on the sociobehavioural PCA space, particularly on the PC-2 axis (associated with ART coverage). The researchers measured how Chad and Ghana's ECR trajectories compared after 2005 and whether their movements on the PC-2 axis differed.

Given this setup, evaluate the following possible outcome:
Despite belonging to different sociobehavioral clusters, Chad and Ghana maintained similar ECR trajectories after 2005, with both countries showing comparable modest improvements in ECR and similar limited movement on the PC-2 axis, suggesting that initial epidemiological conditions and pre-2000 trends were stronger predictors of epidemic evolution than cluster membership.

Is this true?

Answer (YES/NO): NO